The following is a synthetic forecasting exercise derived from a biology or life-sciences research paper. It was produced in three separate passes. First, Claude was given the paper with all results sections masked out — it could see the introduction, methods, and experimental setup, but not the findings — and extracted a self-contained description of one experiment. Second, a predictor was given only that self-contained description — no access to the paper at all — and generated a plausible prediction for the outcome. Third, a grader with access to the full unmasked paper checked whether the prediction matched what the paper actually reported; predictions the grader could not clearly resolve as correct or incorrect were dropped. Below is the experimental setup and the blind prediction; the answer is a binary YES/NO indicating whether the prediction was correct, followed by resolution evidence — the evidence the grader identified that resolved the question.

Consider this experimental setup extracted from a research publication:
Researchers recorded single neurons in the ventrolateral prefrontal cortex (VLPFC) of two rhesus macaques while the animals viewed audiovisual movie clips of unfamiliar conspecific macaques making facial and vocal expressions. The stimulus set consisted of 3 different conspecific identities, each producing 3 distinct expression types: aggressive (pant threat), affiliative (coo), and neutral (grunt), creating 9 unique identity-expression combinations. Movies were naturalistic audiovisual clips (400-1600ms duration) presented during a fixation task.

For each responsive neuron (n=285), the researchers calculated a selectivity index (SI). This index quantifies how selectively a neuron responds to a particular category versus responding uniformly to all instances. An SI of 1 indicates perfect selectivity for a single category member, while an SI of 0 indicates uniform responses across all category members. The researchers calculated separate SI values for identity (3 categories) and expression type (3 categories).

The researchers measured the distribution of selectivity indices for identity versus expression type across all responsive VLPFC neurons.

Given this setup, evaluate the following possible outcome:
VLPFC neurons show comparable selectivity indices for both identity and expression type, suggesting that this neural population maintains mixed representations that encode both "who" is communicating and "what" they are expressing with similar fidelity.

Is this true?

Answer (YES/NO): YES